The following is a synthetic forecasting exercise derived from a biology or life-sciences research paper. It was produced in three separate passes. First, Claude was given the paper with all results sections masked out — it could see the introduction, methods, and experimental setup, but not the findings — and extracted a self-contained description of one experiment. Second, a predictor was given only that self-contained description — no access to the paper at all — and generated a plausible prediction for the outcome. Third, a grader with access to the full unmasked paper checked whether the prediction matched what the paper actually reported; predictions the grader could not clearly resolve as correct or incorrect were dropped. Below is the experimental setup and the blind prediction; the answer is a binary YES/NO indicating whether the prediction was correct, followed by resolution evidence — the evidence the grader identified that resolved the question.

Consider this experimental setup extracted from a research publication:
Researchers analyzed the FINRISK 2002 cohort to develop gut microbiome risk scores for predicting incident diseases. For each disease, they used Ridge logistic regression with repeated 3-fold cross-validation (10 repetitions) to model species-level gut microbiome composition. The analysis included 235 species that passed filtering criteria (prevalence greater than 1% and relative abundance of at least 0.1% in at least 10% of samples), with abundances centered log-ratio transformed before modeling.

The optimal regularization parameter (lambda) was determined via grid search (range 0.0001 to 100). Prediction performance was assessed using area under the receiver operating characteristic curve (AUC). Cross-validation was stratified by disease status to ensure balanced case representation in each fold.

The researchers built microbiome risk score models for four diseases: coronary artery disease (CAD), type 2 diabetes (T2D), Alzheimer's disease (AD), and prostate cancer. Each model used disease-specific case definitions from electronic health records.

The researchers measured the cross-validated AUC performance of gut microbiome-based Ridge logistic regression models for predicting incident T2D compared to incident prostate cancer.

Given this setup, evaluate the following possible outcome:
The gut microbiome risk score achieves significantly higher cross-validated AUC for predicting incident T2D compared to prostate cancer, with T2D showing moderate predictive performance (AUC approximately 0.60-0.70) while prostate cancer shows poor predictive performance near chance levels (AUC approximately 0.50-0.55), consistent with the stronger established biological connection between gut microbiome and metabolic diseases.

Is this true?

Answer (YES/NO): NO